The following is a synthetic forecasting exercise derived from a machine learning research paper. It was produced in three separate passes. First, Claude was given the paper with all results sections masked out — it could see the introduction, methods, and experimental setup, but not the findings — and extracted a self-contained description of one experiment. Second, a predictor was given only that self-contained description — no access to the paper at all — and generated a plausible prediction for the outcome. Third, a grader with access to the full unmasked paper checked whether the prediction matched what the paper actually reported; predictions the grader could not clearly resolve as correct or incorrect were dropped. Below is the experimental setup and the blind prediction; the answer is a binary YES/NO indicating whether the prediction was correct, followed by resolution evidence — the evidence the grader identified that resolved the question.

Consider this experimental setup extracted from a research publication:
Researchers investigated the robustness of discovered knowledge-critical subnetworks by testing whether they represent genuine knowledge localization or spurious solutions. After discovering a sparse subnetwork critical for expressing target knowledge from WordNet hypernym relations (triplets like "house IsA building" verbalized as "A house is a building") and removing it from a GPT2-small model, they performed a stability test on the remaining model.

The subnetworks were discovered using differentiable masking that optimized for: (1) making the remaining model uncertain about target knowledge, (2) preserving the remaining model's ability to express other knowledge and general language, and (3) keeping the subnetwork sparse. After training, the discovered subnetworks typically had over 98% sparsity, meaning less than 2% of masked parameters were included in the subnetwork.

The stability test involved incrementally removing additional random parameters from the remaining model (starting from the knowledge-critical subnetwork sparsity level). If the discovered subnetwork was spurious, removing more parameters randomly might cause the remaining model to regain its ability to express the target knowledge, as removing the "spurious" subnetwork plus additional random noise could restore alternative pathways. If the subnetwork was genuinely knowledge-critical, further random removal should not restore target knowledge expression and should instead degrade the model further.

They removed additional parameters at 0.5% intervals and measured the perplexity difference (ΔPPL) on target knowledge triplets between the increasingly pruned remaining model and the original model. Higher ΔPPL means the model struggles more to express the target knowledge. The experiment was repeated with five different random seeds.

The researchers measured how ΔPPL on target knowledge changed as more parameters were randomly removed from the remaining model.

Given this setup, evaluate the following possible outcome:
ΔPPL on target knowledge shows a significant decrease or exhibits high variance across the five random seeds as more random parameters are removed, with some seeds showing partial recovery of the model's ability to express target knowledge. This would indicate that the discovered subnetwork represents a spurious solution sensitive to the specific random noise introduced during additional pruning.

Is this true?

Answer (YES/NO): NO